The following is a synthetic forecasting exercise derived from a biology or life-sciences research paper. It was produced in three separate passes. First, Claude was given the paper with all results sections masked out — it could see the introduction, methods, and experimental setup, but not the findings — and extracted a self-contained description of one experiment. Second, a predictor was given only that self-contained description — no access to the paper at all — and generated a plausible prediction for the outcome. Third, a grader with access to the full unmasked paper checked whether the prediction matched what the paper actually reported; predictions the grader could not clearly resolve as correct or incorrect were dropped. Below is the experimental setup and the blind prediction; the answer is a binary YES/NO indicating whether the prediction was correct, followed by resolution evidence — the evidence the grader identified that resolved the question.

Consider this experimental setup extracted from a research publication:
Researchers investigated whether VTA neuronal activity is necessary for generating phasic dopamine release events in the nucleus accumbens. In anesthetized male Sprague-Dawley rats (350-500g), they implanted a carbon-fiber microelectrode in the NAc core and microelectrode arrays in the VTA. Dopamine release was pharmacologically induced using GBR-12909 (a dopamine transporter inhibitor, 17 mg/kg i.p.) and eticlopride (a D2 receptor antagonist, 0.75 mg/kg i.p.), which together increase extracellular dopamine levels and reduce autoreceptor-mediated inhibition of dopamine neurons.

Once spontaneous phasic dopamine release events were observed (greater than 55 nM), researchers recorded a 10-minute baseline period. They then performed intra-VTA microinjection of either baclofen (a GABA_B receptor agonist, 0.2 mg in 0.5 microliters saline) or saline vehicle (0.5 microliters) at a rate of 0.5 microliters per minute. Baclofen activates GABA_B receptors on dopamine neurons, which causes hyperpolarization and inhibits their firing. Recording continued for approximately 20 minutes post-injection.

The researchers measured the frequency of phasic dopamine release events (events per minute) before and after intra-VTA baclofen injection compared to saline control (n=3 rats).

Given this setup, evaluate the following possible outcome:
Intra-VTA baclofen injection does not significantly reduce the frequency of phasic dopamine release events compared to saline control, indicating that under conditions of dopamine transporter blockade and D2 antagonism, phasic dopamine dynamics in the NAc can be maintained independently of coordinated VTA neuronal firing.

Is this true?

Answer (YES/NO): NO